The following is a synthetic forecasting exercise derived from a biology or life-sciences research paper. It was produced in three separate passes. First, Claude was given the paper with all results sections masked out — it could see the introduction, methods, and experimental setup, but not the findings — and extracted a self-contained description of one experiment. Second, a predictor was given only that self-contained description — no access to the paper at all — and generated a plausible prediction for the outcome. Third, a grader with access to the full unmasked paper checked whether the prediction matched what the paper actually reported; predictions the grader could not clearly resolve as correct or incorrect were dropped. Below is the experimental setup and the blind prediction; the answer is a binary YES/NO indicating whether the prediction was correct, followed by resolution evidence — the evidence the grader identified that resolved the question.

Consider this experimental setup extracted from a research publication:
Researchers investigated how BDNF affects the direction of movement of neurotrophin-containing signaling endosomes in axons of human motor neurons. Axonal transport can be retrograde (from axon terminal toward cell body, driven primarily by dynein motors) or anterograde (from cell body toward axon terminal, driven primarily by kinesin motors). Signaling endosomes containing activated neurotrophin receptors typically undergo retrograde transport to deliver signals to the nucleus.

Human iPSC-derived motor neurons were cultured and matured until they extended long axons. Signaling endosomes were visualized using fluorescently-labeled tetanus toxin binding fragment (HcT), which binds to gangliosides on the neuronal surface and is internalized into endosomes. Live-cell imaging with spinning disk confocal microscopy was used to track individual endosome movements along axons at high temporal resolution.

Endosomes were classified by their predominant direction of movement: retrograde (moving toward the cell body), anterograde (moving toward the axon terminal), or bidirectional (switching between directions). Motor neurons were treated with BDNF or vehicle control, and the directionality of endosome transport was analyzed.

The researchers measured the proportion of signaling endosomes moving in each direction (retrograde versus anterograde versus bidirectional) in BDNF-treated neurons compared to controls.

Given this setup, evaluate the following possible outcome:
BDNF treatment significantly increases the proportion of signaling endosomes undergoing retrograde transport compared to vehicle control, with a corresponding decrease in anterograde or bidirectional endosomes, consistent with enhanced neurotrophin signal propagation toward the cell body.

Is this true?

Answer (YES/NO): NO